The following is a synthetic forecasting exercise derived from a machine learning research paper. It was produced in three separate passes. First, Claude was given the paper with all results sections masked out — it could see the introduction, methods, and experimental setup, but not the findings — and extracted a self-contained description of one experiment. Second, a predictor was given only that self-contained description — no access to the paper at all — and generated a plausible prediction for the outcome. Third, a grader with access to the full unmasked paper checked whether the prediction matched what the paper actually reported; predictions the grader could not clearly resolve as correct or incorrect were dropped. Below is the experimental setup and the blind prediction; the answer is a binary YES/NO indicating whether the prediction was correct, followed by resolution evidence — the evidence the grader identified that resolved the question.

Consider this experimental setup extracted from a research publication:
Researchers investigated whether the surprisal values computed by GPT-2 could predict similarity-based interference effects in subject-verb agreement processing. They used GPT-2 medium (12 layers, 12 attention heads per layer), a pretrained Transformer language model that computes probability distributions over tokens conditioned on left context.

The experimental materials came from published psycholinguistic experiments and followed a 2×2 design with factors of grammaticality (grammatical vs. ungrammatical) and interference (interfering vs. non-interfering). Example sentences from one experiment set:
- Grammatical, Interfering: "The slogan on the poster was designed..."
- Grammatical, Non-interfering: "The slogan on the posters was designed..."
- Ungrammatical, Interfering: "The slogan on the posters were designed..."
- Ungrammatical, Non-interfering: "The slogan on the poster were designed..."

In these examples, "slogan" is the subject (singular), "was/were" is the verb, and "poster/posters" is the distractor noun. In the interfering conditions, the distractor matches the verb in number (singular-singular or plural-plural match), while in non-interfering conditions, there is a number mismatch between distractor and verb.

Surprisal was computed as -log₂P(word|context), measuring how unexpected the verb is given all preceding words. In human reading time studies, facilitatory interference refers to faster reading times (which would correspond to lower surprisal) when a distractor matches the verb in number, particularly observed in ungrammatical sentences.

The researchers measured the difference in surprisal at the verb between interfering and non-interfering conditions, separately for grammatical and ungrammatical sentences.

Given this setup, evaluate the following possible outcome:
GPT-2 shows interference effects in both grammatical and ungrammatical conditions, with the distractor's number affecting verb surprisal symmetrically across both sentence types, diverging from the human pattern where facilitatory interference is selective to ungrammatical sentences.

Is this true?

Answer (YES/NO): NO